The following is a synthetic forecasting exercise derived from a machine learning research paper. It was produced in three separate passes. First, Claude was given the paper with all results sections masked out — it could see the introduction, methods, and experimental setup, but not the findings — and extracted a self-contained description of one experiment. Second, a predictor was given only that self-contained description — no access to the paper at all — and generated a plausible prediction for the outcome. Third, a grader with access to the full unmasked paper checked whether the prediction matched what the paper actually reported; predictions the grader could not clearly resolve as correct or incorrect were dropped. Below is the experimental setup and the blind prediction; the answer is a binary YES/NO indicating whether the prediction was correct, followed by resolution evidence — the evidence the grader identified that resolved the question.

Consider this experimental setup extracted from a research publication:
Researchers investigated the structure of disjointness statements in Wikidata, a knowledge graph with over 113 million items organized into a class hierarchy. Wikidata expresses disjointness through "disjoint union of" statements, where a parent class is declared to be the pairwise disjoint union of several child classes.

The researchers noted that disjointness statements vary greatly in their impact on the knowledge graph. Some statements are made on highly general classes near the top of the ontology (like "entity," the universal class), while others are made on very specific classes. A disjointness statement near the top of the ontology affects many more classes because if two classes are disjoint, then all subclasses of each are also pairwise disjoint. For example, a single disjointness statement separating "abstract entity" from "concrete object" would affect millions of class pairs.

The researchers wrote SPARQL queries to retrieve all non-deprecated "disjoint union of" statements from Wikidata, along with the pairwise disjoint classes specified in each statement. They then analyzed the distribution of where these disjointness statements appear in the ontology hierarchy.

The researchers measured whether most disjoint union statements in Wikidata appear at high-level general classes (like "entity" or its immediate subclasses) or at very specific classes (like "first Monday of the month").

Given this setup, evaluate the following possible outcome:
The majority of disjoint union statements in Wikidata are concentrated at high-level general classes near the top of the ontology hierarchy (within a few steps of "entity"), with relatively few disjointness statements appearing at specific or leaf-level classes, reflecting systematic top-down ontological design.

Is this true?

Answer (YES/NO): NO